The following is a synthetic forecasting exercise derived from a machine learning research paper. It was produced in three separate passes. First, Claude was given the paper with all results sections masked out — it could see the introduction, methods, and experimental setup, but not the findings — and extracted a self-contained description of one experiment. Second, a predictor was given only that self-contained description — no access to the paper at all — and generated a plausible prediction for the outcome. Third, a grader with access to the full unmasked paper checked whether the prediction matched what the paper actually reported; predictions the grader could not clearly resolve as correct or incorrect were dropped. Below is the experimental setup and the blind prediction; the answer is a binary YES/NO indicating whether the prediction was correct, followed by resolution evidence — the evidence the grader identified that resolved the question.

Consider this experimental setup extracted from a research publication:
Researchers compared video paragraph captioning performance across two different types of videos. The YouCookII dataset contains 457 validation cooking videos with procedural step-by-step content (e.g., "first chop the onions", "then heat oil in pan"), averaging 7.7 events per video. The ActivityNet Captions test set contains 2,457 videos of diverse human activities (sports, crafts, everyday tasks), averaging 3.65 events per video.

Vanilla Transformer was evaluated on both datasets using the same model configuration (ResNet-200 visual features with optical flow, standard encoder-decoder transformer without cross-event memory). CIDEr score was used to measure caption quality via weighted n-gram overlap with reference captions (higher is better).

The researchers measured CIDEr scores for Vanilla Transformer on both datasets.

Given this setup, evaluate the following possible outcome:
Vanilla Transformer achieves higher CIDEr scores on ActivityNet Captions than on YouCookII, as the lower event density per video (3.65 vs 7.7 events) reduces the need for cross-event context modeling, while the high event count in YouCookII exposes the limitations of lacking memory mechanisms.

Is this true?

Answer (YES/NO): NO